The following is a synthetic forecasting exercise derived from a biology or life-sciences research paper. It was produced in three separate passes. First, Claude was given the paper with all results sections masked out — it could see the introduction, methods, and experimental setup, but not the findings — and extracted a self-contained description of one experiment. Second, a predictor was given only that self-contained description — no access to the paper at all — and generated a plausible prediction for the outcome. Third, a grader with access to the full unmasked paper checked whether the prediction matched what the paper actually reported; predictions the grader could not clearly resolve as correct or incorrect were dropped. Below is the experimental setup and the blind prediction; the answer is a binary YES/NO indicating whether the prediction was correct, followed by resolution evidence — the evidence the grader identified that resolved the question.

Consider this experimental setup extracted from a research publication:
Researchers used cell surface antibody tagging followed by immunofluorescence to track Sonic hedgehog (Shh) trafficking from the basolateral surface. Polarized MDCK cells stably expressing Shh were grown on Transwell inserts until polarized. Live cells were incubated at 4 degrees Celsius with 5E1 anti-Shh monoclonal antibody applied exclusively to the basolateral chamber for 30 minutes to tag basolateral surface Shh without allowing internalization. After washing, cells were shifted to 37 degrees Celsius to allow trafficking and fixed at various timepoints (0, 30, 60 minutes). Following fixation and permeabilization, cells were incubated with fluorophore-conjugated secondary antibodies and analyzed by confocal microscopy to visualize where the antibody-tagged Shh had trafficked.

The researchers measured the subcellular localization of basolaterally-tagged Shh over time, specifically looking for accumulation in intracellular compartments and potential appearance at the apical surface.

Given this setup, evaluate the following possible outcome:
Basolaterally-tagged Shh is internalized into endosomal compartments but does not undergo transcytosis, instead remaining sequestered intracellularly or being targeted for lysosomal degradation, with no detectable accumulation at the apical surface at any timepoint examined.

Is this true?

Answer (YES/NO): NO